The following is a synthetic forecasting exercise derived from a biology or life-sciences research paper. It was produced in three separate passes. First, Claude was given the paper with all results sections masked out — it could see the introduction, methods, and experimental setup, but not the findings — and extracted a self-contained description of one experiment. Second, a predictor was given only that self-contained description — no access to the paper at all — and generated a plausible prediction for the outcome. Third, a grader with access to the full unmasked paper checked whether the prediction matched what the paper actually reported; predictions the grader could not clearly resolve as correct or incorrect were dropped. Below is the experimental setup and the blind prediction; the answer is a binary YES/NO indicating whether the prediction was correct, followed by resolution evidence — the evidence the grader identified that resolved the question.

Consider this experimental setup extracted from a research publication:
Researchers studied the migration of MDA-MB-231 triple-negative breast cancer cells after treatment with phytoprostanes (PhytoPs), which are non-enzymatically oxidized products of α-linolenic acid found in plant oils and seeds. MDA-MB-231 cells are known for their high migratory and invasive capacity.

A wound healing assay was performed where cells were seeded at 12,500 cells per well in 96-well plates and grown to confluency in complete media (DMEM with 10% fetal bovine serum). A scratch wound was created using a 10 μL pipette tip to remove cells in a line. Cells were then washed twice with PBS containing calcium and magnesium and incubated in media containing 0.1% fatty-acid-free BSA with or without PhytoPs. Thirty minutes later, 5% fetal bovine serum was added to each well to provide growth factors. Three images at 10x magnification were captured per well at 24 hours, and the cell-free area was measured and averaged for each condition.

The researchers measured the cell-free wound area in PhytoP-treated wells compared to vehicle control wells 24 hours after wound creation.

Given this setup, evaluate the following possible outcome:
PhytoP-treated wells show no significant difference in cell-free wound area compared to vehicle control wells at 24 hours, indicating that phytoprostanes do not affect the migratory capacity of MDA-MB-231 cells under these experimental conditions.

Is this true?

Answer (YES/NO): YES